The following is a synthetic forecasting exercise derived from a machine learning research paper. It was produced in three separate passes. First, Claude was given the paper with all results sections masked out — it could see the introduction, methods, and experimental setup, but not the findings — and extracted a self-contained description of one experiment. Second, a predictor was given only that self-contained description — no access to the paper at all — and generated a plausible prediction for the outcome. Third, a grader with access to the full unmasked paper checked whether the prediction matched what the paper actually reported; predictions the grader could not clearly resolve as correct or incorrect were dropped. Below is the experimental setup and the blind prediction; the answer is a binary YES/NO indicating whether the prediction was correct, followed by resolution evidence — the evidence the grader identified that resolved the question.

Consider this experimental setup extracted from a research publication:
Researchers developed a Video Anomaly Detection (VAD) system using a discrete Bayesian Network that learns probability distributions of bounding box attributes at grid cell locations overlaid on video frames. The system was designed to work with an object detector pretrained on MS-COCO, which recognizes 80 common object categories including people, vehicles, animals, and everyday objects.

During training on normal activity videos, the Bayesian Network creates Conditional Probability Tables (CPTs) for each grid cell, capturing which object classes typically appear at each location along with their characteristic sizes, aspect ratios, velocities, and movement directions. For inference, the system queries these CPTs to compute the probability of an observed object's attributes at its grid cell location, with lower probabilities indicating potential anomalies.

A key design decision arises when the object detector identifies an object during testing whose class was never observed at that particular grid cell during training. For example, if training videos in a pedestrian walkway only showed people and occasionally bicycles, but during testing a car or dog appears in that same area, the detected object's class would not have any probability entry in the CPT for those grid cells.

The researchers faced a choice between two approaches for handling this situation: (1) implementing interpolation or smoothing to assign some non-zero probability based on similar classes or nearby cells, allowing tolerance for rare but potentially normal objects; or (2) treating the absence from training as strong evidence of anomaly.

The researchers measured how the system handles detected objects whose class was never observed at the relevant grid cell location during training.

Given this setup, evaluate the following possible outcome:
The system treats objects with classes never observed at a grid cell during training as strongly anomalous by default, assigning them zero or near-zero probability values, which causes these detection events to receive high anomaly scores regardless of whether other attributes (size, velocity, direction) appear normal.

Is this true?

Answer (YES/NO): YES